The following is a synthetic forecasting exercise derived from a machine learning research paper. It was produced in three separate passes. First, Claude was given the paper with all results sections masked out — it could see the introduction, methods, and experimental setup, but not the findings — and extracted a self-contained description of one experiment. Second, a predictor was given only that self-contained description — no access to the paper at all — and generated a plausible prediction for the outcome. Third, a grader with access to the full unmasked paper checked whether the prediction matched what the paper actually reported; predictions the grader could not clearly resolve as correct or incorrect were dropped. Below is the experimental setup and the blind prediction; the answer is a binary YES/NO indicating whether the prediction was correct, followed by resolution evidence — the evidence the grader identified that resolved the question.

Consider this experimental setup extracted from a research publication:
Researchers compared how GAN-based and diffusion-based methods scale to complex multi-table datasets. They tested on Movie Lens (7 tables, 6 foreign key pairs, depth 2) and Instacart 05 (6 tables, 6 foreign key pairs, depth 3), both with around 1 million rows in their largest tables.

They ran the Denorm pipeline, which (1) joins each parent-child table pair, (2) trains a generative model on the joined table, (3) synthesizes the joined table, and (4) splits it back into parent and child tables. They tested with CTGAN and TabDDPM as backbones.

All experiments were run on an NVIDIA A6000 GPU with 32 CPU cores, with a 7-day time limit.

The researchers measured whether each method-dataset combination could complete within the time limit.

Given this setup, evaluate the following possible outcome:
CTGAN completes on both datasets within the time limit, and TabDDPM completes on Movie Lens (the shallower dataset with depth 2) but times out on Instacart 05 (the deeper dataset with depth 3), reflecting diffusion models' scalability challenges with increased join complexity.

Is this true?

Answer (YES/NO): NO